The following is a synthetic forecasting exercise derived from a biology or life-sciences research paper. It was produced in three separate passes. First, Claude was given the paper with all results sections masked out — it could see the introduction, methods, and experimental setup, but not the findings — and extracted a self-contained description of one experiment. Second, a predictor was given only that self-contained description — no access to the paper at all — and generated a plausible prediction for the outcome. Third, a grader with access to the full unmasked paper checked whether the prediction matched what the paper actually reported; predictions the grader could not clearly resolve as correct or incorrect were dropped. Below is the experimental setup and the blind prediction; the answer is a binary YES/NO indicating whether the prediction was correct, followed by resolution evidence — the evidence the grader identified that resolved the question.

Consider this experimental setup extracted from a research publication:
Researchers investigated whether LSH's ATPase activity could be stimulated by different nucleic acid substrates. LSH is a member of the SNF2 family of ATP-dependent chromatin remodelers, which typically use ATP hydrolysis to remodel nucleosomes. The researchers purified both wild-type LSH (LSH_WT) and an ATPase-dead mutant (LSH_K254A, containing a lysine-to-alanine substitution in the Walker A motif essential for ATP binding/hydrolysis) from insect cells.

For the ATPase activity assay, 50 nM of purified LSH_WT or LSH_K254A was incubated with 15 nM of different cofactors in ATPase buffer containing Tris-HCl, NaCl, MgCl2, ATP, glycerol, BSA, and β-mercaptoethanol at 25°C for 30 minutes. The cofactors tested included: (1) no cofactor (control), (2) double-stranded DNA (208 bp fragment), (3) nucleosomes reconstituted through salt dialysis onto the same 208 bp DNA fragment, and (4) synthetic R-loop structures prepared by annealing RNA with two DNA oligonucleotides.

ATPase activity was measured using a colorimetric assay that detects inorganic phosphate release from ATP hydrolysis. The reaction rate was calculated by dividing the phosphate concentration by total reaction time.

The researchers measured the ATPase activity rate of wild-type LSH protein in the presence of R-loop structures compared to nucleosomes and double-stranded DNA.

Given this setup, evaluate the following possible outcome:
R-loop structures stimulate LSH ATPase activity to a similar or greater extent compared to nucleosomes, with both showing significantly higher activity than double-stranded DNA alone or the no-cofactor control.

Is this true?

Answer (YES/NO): NO